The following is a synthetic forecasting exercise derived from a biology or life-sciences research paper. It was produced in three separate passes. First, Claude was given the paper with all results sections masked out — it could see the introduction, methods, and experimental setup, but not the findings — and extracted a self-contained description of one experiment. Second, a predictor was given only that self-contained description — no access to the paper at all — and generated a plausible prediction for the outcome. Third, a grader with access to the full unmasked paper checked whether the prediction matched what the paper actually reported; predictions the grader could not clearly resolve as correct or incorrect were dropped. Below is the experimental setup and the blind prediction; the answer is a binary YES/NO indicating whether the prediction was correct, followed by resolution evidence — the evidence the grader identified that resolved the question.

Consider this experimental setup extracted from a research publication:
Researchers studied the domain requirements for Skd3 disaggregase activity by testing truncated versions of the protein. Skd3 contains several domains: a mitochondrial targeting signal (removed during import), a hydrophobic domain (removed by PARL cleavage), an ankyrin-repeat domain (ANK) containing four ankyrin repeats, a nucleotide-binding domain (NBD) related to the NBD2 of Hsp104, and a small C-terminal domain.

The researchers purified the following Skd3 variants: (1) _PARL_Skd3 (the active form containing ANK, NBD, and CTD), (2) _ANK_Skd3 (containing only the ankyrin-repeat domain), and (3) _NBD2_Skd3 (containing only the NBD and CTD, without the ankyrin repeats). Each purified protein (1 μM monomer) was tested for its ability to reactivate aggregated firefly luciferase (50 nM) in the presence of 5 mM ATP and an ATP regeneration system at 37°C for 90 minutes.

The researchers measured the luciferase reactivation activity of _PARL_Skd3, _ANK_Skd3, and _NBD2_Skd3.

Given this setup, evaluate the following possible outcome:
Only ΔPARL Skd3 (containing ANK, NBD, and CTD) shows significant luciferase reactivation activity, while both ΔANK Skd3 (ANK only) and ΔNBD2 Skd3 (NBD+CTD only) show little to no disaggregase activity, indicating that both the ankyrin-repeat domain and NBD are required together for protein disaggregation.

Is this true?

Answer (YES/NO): YES